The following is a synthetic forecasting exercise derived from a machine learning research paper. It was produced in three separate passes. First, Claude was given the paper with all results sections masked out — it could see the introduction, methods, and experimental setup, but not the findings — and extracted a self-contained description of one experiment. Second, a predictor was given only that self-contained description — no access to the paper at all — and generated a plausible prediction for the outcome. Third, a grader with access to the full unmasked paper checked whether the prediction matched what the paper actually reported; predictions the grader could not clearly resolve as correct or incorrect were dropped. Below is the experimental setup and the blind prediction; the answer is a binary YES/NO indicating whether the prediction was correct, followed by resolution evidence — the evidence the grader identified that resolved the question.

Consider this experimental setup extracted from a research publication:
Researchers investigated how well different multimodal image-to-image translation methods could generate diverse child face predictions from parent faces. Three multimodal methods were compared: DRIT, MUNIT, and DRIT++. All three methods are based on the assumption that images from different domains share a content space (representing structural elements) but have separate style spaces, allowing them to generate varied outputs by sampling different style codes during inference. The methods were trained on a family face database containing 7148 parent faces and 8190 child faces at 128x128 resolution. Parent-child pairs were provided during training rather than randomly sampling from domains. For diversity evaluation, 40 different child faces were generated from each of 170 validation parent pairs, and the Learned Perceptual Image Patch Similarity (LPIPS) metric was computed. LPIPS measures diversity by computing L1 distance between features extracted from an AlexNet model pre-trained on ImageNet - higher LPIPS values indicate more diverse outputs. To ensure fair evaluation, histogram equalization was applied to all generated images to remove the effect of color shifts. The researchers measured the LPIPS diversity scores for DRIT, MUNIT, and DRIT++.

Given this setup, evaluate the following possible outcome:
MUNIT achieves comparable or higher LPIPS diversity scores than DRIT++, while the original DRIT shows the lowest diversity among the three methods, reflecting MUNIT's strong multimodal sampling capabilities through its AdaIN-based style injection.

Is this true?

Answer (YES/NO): YES